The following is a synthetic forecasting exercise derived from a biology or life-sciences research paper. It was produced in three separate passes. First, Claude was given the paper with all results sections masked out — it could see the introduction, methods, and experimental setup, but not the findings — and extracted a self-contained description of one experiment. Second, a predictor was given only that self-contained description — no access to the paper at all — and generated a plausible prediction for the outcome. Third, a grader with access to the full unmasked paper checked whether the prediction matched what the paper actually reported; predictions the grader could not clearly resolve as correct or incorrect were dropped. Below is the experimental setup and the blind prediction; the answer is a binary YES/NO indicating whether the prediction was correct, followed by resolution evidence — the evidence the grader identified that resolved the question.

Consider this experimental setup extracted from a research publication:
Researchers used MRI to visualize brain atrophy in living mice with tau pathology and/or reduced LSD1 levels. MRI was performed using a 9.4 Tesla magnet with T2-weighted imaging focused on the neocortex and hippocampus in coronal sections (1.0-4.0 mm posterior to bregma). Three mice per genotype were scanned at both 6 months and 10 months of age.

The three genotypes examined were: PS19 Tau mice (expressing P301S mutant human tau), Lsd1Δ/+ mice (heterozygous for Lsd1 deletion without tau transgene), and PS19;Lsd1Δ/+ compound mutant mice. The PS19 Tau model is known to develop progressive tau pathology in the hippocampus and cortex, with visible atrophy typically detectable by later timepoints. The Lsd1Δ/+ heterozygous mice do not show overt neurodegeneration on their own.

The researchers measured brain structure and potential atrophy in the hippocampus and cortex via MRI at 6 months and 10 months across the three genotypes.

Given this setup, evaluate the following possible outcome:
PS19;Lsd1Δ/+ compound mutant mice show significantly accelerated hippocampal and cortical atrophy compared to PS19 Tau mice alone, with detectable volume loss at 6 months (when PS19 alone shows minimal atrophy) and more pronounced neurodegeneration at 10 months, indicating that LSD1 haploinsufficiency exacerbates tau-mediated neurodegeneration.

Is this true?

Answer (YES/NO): NO